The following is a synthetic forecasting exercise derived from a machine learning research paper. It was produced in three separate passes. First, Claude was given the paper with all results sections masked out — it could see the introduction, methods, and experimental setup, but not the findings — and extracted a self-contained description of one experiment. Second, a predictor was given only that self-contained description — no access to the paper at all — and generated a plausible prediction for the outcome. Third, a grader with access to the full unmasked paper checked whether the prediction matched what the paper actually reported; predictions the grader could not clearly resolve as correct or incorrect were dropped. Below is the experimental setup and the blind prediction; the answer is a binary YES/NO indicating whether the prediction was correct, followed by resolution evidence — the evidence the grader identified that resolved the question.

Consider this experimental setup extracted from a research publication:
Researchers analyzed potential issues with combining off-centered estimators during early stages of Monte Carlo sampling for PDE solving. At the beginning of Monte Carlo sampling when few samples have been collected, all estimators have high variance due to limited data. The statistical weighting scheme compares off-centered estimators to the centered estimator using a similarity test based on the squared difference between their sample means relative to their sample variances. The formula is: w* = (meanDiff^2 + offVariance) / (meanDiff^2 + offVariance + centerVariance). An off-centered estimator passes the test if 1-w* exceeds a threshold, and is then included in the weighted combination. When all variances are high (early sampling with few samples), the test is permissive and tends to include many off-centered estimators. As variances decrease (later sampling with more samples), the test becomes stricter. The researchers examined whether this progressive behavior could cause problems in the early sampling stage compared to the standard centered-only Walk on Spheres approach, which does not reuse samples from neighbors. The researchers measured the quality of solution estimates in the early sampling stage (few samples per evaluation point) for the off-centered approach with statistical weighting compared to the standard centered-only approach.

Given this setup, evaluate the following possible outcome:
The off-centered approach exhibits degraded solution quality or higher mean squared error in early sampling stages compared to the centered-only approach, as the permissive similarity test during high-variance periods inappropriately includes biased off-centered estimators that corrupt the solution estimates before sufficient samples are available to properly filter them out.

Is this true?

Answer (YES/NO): YES